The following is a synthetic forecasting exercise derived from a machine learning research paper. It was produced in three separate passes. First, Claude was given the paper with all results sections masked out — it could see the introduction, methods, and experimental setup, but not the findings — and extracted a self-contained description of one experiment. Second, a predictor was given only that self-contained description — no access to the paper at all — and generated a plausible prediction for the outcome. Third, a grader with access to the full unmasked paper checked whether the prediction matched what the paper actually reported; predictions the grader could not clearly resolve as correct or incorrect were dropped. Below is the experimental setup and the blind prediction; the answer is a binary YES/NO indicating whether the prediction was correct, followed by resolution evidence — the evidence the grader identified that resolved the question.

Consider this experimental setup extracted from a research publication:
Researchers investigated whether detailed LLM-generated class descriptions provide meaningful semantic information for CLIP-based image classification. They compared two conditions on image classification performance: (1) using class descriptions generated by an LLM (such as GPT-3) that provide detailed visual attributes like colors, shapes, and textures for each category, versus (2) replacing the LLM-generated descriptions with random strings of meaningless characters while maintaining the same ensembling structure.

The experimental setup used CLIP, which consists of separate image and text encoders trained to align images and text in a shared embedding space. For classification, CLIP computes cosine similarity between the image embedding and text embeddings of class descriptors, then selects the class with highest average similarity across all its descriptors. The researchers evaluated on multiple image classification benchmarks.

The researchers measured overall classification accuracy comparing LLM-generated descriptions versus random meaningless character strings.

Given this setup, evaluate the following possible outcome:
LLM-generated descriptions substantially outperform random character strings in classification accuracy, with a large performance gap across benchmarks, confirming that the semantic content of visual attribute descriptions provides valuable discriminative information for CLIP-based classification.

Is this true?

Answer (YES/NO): NO